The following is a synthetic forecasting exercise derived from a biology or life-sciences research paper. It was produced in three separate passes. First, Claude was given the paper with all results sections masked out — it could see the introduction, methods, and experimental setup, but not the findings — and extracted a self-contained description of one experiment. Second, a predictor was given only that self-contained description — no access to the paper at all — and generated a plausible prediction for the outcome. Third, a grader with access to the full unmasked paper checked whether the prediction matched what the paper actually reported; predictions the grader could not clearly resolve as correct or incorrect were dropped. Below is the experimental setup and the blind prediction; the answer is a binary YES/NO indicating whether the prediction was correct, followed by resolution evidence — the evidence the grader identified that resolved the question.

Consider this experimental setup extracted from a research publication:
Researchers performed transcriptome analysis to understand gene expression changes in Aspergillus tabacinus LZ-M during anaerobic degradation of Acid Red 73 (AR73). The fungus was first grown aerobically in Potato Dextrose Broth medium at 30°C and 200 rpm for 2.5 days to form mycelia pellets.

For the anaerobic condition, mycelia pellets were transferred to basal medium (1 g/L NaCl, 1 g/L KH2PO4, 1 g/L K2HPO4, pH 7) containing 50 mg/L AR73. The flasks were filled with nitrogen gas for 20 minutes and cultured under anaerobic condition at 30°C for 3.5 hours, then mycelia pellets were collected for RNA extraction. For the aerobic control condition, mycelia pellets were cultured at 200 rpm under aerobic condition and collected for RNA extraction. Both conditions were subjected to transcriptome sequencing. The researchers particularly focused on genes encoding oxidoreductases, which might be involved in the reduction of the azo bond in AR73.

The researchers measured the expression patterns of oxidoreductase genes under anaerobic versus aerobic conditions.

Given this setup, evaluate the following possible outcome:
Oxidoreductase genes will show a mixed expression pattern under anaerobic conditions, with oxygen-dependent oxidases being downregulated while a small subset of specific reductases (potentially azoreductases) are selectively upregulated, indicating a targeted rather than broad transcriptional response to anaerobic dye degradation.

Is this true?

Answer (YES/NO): NO